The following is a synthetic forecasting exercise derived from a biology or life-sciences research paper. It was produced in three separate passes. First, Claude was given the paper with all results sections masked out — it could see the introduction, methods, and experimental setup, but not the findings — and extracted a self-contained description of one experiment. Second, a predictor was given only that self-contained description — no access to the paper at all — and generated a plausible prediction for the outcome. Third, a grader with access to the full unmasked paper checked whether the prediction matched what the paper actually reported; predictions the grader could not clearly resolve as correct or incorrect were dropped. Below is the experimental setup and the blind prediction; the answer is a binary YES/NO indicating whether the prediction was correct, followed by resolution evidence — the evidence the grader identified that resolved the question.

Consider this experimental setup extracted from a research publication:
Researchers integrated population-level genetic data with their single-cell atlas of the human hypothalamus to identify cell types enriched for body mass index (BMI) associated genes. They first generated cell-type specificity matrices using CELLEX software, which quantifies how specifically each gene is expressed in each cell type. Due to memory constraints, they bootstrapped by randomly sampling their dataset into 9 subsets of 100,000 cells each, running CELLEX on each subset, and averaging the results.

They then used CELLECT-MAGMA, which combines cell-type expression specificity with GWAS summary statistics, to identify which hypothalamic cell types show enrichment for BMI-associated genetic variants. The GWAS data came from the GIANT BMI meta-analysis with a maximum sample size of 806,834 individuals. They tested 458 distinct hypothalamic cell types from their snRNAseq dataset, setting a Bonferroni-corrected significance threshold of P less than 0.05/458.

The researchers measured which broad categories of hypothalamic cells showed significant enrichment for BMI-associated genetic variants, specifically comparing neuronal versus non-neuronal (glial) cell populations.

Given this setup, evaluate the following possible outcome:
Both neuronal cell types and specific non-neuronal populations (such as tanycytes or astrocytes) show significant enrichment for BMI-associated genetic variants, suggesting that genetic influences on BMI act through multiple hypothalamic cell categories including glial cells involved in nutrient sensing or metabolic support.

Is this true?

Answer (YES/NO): NO